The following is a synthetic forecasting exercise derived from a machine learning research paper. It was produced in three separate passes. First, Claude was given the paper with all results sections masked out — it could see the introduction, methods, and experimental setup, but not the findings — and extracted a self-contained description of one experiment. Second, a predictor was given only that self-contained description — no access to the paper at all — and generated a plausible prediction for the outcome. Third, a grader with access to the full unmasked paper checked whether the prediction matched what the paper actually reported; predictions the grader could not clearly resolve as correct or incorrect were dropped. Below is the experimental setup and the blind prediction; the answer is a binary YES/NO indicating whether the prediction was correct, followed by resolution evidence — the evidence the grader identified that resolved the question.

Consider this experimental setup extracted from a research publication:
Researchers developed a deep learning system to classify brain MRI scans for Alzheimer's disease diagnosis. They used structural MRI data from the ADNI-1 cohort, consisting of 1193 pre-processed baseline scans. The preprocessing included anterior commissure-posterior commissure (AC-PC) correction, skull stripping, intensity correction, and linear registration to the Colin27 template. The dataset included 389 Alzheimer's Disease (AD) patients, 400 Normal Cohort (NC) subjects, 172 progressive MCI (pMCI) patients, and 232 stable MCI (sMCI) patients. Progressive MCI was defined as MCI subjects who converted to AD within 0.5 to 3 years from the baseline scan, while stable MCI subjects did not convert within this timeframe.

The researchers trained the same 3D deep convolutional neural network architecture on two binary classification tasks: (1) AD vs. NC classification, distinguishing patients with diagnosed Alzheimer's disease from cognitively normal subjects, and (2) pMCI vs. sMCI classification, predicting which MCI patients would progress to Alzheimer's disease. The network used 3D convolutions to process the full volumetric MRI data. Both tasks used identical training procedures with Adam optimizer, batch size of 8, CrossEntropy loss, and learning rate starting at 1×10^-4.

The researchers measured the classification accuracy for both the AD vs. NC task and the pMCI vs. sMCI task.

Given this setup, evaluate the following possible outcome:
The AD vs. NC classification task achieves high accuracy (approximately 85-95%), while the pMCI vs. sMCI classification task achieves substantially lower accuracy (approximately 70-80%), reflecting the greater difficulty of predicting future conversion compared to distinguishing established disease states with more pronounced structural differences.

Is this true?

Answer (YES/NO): NO